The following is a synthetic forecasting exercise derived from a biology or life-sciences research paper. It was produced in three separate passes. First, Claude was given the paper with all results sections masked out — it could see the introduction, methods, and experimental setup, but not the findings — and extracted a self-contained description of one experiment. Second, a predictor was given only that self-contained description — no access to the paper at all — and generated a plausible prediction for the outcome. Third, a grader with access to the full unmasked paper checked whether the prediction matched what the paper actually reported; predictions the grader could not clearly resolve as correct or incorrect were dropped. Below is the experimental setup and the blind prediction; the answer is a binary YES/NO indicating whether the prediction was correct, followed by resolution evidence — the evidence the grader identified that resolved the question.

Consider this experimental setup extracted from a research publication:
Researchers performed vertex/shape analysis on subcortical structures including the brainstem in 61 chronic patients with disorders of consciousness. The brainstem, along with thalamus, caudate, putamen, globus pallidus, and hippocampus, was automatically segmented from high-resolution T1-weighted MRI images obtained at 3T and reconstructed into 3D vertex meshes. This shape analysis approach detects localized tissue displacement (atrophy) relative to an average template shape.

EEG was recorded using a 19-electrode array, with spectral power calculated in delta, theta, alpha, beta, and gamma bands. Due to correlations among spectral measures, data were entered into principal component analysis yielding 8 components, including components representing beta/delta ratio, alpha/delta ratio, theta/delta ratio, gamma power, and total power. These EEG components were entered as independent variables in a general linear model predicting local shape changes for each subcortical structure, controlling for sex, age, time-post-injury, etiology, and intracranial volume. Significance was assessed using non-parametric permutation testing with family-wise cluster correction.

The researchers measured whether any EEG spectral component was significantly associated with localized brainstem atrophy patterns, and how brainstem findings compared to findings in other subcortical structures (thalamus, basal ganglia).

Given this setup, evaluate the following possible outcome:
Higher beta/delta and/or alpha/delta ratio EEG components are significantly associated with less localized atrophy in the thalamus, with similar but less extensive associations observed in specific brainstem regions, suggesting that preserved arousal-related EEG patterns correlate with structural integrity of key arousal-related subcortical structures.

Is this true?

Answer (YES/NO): NO